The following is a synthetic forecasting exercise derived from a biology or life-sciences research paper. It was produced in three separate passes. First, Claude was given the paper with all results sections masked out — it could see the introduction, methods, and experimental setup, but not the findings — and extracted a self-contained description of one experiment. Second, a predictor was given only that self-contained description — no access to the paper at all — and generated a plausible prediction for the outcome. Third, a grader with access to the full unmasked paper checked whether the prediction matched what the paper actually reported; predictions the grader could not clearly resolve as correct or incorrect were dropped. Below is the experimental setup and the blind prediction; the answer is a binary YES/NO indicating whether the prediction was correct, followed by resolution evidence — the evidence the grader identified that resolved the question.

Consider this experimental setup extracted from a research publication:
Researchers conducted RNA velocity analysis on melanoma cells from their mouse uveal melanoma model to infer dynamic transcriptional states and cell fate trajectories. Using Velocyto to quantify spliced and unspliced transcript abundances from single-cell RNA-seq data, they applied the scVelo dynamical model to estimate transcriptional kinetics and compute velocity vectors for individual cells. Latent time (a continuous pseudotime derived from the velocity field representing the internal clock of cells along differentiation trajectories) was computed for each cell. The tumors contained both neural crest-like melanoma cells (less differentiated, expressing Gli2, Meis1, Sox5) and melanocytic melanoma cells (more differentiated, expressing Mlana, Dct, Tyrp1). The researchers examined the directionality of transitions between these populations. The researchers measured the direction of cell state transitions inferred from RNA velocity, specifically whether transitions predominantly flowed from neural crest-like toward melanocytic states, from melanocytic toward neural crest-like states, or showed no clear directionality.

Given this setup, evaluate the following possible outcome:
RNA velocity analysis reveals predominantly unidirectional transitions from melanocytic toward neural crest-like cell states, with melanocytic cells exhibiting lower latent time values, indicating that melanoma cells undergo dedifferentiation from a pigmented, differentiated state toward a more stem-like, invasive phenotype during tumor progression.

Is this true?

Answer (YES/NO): YES